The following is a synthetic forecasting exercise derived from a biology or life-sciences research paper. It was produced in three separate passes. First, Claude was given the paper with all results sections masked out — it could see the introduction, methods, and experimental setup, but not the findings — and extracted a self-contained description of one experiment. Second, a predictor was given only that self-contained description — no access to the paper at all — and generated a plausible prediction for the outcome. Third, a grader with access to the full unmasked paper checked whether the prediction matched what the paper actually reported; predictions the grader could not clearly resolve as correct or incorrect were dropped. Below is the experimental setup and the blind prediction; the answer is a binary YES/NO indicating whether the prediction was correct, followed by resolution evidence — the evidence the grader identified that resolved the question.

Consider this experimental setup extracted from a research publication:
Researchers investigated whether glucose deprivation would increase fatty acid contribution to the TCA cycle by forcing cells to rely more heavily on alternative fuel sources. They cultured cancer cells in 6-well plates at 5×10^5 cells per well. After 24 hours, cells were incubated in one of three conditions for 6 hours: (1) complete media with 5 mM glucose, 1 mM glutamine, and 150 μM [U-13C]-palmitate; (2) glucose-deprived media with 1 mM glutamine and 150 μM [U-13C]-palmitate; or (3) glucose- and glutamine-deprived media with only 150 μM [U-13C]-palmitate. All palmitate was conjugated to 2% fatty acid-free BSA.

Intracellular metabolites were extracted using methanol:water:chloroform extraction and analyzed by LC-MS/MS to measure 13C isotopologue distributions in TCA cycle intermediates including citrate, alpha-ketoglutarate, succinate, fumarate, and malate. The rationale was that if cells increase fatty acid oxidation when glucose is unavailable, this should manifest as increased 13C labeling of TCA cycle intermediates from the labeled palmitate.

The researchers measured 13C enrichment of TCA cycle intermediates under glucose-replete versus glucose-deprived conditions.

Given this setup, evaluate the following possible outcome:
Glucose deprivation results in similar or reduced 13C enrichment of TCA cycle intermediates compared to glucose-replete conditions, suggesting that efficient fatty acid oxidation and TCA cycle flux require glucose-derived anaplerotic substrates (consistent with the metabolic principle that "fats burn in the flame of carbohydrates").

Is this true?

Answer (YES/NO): NO